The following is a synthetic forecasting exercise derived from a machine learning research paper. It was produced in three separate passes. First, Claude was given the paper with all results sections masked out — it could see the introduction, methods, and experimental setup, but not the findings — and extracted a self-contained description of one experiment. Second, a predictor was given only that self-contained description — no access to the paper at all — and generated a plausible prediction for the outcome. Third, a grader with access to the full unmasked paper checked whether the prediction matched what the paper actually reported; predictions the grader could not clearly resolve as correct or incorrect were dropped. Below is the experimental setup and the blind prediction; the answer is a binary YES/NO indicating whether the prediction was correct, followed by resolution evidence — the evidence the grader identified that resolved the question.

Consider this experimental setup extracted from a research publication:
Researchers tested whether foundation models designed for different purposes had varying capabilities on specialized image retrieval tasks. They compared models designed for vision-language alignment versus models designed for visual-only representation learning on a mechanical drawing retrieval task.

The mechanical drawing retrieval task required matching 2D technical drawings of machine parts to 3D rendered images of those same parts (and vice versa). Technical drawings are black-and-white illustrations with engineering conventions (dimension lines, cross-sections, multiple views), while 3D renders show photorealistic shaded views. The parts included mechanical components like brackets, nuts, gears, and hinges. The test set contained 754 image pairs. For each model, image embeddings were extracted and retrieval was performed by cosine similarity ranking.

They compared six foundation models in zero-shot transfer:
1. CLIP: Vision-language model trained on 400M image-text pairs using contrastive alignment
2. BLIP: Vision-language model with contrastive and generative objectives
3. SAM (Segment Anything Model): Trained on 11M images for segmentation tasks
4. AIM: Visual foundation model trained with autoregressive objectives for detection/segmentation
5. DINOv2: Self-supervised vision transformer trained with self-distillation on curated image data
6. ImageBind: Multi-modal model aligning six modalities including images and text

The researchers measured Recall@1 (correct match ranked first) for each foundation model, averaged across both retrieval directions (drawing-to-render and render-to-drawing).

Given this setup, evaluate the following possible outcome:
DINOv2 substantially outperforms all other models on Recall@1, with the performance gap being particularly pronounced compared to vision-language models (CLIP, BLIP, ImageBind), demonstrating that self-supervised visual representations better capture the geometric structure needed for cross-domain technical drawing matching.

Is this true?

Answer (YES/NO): NO